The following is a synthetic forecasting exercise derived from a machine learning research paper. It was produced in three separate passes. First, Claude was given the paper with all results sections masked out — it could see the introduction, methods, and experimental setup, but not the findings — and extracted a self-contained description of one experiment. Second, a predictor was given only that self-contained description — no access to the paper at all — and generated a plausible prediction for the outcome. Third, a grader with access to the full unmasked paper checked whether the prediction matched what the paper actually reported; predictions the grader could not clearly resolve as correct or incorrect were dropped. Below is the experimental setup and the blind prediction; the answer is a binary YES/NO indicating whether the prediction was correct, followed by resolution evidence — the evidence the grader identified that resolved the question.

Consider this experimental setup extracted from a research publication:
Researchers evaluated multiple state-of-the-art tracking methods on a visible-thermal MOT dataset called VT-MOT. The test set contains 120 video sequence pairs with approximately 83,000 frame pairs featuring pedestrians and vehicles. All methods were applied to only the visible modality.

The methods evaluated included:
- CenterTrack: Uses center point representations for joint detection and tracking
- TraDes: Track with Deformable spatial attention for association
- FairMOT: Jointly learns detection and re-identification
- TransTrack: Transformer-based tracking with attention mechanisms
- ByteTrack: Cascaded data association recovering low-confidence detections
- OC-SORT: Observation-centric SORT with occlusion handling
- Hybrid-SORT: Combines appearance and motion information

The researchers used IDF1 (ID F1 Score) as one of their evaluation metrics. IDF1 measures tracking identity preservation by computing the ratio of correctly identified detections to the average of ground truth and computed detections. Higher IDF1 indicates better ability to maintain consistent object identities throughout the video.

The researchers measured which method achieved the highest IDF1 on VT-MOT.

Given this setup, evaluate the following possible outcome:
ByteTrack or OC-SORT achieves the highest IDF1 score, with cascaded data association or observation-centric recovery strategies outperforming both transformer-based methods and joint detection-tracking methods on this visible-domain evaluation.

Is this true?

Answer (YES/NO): NO